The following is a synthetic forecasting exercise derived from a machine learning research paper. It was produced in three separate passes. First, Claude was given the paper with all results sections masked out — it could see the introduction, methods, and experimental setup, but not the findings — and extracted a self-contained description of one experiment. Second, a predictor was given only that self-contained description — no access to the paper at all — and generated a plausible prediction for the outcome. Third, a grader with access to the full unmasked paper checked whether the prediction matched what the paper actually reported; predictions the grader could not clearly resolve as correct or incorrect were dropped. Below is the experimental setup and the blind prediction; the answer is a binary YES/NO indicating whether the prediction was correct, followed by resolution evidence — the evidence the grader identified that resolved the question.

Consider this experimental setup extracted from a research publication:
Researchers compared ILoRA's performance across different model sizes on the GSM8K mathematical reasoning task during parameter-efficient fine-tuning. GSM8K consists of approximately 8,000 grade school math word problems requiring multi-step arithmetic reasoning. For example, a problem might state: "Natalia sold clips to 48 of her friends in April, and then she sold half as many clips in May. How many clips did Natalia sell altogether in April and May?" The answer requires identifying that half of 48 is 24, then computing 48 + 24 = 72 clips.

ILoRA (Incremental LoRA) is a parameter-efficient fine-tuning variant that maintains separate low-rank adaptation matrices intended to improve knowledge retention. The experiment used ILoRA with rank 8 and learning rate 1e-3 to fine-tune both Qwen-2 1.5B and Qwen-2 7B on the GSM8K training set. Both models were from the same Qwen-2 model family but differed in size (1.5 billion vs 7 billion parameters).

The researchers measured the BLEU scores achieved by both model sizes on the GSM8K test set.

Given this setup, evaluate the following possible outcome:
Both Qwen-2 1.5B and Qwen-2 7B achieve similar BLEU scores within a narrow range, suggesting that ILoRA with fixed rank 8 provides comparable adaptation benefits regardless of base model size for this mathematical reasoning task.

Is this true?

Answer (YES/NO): NO